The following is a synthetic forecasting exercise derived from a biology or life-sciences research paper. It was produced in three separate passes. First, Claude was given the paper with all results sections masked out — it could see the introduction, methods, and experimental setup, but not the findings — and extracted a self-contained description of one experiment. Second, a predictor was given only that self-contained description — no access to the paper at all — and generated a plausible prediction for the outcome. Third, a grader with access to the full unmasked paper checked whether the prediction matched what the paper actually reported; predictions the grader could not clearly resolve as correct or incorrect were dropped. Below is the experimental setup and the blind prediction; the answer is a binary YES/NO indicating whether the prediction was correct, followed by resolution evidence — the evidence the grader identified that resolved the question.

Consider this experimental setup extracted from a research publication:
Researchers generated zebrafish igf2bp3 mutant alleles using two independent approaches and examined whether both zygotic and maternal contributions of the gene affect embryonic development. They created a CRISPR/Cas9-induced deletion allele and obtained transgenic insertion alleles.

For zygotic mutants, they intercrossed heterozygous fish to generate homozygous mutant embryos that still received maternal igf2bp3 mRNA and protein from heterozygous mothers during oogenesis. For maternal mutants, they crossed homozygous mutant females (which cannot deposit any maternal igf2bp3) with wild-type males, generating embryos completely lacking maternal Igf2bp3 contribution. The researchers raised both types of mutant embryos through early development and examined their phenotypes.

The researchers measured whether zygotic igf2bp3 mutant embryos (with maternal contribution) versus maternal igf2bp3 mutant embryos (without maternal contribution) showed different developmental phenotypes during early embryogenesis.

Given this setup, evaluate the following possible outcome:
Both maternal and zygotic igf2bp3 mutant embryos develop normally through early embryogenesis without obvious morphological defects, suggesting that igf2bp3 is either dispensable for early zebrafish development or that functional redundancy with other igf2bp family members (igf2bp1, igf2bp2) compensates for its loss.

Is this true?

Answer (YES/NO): NO